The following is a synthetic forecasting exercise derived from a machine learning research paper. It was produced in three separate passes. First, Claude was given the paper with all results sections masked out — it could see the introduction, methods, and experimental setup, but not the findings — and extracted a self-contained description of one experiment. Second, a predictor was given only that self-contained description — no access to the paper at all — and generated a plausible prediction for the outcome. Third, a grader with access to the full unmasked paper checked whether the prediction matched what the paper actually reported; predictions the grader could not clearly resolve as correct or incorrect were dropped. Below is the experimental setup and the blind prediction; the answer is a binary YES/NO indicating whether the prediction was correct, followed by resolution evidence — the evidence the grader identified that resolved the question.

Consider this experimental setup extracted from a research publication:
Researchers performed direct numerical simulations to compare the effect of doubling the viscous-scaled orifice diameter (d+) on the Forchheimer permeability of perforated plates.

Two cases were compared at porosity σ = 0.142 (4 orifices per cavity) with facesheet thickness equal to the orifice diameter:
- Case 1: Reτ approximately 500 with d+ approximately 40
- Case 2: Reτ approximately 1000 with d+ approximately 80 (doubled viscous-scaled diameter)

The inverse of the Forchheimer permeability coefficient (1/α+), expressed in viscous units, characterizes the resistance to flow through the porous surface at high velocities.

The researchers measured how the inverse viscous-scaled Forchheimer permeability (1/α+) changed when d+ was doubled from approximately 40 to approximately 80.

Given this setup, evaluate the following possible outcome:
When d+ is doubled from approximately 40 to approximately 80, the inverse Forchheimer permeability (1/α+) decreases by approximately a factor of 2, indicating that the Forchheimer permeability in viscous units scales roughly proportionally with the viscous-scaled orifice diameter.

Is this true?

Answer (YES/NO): NO